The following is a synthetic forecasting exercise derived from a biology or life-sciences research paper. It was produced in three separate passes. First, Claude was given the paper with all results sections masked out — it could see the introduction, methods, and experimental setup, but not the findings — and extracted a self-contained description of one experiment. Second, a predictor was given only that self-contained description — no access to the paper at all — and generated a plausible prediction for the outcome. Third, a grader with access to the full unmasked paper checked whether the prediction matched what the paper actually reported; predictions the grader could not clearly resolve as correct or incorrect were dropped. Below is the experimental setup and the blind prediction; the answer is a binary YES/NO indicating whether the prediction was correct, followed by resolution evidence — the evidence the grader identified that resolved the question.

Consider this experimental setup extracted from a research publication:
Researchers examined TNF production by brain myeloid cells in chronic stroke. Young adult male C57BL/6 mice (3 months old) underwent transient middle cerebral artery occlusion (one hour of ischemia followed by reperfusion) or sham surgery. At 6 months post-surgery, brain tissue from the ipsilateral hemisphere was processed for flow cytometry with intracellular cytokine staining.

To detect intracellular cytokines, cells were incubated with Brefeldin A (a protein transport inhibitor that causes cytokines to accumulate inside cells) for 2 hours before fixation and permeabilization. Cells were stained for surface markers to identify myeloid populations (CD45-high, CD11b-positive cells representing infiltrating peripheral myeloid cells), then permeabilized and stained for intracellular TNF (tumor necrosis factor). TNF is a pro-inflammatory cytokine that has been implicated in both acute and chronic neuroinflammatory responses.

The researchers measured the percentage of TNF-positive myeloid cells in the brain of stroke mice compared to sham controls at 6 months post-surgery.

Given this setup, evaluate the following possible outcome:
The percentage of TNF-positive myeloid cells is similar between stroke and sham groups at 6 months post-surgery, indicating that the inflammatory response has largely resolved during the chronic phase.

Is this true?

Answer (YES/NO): NO